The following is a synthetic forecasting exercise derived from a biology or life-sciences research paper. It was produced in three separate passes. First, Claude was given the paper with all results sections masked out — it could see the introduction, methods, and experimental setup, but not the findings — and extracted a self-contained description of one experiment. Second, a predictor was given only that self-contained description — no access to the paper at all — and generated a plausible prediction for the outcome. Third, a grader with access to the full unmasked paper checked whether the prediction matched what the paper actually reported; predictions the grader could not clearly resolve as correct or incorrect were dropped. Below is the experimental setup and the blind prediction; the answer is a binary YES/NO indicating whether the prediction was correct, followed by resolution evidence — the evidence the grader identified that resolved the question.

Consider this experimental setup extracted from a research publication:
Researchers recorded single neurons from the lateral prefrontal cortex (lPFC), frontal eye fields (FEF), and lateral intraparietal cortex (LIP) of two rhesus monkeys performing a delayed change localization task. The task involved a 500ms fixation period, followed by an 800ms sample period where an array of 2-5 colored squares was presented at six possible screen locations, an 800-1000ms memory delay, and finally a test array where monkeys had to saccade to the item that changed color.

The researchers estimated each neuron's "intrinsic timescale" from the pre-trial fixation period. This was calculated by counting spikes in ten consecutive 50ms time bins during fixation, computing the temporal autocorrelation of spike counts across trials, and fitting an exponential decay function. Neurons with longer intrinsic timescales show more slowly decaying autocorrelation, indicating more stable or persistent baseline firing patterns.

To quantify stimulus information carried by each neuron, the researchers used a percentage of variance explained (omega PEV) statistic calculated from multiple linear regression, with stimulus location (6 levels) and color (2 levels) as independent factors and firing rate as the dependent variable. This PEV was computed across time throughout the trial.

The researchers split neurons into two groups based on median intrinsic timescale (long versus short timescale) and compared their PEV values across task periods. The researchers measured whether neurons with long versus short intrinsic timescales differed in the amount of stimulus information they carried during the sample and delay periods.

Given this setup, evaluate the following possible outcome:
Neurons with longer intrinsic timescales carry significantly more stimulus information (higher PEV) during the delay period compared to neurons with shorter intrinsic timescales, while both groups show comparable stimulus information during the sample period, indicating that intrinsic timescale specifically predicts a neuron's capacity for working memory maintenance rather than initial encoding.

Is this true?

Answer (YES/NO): NO